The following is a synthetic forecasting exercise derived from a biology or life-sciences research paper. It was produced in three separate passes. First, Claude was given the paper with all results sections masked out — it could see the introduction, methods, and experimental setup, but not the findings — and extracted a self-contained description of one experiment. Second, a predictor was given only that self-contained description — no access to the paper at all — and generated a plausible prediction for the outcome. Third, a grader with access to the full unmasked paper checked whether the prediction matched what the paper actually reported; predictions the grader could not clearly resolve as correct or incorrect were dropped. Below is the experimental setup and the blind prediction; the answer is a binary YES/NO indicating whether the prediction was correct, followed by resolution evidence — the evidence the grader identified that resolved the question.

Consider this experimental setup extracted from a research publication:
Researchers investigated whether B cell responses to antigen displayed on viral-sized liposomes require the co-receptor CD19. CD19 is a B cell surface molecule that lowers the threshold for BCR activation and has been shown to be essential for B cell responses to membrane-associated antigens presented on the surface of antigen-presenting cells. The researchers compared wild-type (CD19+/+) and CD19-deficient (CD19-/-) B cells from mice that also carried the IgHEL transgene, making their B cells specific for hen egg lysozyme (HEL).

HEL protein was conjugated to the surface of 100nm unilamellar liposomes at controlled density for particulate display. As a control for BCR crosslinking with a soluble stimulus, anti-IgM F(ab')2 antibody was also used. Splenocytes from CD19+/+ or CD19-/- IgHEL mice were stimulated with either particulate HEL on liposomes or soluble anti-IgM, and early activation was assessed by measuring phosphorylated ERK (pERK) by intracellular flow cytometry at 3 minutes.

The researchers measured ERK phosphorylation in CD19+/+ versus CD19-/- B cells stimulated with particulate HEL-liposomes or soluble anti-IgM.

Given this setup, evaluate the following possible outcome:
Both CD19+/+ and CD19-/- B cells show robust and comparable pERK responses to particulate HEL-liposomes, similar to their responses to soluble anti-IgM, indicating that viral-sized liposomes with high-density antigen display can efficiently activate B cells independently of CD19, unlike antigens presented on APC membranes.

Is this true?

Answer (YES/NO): YES